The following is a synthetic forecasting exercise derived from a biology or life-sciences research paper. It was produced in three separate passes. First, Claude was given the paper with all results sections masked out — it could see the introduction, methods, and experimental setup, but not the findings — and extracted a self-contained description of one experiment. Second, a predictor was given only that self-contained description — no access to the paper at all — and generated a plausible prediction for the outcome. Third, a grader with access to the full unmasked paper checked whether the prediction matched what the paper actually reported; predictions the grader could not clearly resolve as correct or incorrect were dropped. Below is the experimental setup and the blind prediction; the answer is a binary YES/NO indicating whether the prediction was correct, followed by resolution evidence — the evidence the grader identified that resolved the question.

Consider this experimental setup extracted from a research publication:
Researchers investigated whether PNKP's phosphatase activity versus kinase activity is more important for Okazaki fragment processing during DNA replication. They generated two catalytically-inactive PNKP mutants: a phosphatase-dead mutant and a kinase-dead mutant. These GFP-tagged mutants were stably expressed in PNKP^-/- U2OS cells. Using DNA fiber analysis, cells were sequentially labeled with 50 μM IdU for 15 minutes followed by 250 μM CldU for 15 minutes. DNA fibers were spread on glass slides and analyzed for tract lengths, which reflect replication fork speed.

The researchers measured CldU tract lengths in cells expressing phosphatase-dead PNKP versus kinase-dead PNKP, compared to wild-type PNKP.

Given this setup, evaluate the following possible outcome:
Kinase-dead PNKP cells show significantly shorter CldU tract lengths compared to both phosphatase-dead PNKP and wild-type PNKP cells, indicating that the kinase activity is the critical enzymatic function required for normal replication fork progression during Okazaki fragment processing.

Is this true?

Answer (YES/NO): NO